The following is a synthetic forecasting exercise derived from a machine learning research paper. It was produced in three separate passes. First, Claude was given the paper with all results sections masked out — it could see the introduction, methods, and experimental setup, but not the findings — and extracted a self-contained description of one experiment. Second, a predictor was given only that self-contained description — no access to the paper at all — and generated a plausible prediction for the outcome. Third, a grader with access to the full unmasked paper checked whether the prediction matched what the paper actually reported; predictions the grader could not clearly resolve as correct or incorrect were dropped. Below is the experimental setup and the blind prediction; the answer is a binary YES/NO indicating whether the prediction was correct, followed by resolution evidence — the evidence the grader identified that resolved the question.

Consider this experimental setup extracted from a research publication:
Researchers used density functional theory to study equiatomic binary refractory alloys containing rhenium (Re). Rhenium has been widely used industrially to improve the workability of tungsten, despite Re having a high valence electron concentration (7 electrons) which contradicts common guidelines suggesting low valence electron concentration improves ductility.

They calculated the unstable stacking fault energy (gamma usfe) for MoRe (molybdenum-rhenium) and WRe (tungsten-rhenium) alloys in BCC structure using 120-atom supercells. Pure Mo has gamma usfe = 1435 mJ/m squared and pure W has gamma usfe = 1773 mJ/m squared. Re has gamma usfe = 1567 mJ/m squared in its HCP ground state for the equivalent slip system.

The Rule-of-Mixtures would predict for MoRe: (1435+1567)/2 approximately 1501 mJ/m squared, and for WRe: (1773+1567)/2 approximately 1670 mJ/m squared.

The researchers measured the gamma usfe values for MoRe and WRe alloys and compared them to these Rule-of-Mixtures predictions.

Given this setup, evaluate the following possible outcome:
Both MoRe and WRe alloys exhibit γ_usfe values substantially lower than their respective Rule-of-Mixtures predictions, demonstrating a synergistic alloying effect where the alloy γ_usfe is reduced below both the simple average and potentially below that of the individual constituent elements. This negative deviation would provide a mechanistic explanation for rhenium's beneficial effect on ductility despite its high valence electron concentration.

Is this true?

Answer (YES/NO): YES